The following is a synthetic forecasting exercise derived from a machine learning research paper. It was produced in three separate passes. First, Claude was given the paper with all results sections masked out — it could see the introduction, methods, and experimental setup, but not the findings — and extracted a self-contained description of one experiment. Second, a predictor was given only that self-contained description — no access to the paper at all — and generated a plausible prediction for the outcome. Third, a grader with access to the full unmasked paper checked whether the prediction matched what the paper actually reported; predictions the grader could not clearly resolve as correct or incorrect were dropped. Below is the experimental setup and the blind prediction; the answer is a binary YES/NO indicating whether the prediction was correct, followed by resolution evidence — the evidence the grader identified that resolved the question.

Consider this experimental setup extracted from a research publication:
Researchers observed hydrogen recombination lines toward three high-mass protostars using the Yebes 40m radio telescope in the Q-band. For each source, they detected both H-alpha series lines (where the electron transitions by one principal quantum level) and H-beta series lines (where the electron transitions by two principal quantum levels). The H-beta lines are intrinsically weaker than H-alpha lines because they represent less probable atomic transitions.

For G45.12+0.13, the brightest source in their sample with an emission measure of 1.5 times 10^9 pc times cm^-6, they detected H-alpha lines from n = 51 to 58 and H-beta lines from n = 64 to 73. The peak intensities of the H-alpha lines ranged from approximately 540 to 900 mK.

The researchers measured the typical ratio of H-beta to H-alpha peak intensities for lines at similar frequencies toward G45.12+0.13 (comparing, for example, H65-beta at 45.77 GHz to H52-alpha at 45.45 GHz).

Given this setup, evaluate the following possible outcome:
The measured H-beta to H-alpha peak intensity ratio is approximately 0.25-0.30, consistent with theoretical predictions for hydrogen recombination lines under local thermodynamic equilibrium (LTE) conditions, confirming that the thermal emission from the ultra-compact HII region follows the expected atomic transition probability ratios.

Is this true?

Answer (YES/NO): NO